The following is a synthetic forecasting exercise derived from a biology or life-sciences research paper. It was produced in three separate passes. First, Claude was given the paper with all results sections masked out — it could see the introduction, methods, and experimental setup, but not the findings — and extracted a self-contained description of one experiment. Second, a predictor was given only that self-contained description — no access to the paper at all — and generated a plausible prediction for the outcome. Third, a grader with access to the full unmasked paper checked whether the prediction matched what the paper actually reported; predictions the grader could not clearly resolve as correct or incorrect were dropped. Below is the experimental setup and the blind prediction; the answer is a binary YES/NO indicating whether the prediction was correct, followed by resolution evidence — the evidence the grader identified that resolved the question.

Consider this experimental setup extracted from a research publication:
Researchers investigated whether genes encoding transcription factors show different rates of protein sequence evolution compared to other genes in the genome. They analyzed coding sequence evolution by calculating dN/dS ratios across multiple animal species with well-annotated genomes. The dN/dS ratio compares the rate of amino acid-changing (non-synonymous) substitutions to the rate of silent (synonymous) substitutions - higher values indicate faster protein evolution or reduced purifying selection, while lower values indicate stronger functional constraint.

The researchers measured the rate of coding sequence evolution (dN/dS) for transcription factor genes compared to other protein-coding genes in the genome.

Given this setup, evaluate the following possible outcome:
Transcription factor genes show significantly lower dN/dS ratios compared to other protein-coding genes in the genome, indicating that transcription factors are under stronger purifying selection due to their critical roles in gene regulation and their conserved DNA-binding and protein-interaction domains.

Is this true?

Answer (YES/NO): NO